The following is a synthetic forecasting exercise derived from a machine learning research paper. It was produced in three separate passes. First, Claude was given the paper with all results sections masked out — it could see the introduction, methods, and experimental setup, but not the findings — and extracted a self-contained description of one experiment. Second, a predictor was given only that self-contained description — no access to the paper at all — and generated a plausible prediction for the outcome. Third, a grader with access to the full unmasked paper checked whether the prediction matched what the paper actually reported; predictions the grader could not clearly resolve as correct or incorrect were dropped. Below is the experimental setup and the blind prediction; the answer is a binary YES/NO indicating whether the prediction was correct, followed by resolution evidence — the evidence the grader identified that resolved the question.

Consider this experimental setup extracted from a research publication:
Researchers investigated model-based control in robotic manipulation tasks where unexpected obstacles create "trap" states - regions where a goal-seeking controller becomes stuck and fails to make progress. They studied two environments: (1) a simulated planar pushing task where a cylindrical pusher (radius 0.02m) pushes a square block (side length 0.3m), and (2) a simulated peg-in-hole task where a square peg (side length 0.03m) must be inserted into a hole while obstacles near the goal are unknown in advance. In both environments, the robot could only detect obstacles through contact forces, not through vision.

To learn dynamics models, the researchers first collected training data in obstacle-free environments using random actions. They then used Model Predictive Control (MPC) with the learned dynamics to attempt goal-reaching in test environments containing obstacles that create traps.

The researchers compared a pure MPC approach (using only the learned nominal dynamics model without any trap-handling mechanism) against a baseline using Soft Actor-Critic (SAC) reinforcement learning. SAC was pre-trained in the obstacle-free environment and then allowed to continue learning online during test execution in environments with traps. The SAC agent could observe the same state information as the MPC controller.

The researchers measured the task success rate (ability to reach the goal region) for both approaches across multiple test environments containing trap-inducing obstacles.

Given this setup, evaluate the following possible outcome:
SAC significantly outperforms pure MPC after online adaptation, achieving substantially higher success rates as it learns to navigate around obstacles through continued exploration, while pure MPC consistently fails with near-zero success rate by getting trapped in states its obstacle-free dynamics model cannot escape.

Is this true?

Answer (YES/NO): NO